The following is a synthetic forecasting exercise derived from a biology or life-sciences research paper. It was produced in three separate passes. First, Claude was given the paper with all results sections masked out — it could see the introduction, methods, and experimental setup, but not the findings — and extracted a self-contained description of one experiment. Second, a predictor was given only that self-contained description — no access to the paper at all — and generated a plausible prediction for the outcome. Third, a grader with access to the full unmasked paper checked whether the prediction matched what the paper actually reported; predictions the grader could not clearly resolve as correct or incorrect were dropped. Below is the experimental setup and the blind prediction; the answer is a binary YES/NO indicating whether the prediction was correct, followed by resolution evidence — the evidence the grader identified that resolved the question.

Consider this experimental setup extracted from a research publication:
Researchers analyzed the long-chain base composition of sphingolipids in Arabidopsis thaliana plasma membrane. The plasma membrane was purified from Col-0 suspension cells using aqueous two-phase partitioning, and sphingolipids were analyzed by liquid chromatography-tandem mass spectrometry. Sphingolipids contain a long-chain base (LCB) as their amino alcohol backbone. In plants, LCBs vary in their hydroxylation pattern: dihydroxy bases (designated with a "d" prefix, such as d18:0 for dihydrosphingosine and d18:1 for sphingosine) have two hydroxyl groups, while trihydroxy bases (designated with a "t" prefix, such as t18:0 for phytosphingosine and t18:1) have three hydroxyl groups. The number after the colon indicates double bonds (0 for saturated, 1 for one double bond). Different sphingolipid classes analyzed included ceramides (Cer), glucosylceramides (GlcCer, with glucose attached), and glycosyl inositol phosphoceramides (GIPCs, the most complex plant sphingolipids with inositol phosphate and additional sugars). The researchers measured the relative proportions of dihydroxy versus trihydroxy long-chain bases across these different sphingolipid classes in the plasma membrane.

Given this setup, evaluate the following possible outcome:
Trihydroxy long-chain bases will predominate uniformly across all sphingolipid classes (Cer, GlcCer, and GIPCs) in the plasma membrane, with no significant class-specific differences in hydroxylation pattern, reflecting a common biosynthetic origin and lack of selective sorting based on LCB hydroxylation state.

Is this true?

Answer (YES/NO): NO